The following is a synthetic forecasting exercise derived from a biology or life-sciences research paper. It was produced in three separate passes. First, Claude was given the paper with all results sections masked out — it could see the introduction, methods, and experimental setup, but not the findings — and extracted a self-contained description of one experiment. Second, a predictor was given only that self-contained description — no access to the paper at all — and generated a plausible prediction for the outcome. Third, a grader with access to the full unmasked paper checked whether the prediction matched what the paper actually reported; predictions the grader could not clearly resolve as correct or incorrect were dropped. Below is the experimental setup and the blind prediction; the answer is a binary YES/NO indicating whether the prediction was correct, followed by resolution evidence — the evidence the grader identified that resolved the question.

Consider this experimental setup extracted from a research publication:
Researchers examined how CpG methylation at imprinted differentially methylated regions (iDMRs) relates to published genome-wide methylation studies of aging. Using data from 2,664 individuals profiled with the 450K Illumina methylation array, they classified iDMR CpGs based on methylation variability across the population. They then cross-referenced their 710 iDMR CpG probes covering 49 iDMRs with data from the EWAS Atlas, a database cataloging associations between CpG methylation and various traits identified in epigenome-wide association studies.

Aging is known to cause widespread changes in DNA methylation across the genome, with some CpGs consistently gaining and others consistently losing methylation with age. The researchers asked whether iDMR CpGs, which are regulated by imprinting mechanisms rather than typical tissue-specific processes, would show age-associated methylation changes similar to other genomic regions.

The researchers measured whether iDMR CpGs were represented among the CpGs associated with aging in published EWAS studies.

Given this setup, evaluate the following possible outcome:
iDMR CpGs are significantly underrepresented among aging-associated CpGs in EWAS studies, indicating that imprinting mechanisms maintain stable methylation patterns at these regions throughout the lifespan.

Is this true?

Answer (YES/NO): NO